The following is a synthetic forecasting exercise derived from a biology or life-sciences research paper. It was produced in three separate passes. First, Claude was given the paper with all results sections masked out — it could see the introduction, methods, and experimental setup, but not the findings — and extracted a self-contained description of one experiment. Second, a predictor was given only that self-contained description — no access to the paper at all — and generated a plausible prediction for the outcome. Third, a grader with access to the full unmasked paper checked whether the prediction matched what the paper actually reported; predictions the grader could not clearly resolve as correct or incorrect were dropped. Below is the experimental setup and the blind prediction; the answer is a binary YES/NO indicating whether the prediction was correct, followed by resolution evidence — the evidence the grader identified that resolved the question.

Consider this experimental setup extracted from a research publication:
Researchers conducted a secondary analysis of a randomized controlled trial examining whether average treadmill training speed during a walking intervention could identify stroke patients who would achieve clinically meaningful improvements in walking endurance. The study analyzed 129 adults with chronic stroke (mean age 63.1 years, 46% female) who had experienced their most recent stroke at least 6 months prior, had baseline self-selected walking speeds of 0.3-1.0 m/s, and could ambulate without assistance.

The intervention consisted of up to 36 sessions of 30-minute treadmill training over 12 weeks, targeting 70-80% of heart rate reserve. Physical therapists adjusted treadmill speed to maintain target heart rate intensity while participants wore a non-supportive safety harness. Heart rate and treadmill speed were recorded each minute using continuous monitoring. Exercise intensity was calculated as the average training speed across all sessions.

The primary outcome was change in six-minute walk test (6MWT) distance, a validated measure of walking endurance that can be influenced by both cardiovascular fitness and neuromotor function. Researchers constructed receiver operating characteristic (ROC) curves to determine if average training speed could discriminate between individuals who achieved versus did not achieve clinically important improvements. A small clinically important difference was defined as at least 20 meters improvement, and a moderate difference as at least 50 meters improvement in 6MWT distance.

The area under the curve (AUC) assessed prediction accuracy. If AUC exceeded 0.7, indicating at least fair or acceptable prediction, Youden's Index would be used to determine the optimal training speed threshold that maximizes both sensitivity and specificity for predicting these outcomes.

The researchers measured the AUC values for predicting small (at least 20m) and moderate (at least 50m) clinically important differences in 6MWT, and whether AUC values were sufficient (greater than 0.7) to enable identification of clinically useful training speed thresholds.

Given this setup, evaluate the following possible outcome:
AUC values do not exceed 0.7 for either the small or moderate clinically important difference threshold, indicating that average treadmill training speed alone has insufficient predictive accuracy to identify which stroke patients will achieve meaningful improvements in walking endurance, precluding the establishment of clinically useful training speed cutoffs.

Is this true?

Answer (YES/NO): YES